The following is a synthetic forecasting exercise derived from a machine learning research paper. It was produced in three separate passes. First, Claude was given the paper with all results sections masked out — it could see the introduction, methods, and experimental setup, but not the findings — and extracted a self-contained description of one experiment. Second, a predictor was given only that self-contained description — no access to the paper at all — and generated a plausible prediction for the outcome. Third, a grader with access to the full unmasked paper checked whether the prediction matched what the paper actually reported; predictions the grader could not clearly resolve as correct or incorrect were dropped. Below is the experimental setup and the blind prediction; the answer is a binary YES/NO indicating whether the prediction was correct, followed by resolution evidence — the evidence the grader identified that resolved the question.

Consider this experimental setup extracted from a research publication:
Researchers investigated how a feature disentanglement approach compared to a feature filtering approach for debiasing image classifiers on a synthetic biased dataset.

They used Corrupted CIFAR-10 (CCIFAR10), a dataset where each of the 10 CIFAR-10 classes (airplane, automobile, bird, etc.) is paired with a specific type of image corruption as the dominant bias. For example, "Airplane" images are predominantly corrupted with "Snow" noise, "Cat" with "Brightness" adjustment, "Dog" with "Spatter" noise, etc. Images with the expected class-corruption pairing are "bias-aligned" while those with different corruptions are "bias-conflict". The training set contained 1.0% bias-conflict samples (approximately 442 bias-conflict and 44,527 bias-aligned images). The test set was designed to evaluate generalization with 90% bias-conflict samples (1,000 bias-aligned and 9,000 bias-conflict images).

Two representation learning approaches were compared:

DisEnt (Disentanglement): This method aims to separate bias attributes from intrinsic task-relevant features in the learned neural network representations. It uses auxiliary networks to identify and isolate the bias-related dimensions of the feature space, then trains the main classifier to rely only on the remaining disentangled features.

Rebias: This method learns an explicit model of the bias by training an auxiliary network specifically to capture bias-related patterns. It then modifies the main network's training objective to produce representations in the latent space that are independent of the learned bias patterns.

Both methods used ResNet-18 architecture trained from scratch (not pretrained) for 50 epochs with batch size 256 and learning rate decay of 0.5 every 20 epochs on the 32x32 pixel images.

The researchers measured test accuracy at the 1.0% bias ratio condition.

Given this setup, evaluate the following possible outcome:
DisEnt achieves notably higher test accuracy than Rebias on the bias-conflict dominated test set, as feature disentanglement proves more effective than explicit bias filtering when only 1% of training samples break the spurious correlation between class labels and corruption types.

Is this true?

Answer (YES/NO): YES